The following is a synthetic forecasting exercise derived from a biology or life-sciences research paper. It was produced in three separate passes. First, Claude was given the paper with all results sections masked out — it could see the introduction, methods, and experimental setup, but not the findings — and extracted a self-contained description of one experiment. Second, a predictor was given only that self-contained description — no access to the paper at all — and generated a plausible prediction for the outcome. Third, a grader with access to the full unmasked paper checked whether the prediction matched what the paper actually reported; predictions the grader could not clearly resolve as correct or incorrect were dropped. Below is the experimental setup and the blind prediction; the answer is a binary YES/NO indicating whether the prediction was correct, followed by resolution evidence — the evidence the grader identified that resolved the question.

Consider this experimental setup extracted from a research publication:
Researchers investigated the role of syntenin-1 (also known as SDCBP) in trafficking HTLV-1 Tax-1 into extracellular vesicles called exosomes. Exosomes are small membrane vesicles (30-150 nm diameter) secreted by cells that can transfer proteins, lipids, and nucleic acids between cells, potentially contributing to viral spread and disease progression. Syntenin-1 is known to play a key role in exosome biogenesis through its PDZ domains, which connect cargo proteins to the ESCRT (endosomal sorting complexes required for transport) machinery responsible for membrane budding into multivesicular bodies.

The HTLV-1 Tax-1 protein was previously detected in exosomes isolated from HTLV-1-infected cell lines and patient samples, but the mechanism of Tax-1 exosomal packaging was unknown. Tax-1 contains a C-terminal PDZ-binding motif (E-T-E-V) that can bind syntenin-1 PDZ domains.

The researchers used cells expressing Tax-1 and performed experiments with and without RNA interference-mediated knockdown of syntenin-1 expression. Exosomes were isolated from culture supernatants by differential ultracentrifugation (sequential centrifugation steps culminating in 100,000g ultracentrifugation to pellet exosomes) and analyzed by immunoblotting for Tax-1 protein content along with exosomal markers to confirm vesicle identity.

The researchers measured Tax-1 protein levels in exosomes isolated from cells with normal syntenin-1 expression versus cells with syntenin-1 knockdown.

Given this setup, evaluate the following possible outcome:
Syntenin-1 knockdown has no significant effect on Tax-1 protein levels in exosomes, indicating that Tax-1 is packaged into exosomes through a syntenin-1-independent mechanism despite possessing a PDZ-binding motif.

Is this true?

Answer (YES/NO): NO